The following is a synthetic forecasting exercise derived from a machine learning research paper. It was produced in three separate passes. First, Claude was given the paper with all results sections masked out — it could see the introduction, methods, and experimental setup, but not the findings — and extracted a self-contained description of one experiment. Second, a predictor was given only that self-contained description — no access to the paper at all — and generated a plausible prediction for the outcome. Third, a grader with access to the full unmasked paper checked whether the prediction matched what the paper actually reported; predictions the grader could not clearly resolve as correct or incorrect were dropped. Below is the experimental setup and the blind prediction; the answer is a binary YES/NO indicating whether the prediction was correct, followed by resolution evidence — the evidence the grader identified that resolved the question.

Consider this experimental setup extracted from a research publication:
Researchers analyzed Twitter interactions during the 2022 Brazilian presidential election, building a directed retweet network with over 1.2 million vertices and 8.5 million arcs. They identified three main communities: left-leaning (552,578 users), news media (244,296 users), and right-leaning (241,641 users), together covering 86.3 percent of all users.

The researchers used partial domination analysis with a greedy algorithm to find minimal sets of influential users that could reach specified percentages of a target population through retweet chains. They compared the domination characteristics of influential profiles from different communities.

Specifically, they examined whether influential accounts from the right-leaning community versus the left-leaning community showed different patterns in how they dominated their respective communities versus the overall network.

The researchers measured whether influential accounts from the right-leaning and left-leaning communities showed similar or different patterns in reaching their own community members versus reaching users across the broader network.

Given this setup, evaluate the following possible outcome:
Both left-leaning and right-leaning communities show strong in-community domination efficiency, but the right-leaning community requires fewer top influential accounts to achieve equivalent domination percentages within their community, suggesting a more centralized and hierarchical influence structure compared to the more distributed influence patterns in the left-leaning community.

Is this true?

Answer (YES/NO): NO